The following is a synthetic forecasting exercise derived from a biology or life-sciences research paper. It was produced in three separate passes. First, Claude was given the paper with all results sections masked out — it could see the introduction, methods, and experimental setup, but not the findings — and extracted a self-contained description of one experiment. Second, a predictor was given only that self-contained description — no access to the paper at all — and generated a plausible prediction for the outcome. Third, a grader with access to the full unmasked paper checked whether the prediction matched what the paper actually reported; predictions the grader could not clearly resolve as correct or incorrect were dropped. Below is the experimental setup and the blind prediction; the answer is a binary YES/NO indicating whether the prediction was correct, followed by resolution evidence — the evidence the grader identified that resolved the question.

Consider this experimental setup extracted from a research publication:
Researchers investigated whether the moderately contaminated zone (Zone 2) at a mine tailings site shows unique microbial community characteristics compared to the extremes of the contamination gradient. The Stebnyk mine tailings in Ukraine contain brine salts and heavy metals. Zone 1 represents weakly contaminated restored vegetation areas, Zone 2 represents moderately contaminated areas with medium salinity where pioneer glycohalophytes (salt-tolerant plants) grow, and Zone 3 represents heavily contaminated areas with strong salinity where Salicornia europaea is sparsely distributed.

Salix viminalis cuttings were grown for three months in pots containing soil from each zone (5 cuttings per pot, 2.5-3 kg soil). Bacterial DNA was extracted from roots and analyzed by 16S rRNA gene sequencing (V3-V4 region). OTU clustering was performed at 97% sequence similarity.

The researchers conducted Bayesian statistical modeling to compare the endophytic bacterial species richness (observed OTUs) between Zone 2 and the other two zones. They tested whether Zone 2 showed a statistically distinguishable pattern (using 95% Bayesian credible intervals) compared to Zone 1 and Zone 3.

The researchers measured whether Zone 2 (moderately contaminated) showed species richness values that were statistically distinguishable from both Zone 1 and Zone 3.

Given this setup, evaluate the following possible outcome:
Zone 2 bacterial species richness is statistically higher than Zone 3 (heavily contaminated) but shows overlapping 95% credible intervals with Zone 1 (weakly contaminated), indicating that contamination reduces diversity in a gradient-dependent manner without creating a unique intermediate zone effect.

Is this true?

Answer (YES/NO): YES